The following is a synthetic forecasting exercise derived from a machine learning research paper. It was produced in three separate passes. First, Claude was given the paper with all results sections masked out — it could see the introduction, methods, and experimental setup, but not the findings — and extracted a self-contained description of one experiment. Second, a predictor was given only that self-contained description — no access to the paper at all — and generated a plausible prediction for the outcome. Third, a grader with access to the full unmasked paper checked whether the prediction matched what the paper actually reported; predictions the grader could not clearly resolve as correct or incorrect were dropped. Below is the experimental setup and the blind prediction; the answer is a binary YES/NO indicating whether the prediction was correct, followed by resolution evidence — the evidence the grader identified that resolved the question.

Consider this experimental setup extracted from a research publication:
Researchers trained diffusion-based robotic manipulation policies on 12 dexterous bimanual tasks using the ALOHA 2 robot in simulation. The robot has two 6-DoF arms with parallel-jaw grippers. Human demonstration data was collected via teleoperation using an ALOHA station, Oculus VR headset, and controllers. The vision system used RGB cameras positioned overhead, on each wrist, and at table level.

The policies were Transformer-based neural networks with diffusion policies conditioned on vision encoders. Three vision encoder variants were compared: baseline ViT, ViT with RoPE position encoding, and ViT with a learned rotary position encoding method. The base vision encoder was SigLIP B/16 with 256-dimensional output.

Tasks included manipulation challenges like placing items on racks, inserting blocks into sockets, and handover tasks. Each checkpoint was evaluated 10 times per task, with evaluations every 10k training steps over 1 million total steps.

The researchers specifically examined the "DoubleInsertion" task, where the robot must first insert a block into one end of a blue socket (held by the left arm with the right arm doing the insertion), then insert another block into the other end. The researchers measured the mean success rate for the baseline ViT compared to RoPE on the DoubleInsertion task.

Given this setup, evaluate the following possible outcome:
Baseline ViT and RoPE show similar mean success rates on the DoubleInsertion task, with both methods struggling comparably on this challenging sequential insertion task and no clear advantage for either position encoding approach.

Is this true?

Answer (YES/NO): NO